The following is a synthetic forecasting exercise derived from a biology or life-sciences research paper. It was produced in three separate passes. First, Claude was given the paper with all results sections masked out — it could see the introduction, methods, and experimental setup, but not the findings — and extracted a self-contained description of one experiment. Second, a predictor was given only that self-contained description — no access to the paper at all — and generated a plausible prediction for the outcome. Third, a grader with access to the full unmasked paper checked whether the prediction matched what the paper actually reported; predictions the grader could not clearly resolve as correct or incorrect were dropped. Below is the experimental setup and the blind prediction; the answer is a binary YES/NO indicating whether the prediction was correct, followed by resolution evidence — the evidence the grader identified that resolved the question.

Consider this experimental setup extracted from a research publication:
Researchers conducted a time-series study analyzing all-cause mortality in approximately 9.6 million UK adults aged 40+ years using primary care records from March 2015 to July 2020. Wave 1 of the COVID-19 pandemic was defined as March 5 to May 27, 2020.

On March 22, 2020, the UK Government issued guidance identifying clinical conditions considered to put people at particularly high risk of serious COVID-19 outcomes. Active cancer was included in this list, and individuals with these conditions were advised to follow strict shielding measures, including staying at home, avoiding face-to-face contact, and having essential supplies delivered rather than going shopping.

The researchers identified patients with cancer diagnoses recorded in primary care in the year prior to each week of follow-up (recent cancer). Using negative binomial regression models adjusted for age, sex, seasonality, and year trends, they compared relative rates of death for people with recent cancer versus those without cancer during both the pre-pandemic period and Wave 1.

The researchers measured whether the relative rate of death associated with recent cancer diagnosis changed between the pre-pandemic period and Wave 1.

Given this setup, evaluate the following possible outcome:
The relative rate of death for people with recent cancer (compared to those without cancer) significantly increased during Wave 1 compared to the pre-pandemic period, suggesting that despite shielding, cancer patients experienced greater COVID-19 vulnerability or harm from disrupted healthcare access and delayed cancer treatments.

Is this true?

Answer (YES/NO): NO